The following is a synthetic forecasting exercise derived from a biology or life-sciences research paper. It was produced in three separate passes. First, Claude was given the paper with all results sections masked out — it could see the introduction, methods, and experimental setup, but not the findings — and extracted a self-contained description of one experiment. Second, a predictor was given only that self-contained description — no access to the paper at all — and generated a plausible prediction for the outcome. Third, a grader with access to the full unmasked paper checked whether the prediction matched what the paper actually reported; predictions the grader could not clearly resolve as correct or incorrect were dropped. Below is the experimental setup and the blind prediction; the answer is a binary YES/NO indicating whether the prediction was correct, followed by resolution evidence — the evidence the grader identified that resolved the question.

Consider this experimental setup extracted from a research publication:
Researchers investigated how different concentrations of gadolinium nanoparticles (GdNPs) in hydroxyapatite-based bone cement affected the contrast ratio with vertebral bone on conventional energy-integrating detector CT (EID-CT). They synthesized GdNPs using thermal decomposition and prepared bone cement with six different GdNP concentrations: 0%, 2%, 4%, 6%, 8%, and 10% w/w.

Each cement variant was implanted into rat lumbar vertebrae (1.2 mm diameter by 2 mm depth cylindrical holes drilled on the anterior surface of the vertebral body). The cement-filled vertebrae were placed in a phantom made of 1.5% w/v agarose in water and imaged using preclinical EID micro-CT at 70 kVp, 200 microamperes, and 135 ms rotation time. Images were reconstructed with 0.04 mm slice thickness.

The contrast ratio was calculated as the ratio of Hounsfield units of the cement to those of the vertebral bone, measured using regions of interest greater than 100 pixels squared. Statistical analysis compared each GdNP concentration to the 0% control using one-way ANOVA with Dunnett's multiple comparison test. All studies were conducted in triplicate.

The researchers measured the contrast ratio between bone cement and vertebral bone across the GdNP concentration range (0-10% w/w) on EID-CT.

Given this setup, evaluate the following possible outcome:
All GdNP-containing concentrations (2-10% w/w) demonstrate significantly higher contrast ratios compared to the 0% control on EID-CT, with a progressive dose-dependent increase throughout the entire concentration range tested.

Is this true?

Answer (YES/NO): NO